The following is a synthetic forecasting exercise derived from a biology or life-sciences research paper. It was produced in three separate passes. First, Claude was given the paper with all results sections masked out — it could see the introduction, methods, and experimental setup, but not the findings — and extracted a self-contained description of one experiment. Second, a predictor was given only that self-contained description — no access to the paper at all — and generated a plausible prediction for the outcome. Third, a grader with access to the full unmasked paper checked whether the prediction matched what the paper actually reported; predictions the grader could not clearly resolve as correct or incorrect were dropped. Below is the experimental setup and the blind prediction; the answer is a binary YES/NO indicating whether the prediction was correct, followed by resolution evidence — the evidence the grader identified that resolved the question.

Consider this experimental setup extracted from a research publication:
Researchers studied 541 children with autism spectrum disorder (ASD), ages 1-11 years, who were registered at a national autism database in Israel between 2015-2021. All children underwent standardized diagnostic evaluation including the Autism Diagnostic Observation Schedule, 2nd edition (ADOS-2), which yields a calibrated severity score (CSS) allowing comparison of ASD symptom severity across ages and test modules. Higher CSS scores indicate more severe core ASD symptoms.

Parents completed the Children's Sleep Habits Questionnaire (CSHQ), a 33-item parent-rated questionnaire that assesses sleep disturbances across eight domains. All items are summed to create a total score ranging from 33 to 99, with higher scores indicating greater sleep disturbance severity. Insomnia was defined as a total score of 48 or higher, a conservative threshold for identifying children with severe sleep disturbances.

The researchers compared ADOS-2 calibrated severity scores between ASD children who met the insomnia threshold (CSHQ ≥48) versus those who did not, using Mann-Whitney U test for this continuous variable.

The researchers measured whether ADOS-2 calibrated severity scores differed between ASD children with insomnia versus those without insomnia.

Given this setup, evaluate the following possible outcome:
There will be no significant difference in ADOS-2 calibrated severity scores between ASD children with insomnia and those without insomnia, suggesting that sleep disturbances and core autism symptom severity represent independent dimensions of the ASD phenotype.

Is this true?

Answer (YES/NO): YES